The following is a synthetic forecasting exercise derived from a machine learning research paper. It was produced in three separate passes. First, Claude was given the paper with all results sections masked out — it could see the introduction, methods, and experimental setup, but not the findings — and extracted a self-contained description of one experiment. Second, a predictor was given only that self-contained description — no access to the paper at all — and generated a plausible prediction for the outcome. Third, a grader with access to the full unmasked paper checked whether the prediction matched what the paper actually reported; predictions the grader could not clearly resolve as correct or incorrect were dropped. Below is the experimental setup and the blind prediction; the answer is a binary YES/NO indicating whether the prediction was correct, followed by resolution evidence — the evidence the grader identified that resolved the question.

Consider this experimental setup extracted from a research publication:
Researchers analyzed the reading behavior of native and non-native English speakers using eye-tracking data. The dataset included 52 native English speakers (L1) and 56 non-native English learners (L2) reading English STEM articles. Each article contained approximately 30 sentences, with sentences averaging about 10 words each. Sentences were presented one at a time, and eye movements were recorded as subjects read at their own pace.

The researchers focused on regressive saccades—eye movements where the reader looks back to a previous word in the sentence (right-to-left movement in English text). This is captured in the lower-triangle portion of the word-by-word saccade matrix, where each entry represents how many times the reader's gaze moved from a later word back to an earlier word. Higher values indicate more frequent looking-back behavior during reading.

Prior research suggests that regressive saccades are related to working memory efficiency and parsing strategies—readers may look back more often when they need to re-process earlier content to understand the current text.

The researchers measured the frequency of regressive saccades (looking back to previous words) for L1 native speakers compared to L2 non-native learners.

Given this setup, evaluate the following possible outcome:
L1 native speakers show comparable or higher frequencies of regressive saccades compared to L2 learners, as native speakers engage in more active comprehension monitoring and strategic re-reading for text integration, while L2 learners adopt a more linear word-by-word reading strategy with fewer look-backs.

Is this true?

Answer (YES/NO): NO